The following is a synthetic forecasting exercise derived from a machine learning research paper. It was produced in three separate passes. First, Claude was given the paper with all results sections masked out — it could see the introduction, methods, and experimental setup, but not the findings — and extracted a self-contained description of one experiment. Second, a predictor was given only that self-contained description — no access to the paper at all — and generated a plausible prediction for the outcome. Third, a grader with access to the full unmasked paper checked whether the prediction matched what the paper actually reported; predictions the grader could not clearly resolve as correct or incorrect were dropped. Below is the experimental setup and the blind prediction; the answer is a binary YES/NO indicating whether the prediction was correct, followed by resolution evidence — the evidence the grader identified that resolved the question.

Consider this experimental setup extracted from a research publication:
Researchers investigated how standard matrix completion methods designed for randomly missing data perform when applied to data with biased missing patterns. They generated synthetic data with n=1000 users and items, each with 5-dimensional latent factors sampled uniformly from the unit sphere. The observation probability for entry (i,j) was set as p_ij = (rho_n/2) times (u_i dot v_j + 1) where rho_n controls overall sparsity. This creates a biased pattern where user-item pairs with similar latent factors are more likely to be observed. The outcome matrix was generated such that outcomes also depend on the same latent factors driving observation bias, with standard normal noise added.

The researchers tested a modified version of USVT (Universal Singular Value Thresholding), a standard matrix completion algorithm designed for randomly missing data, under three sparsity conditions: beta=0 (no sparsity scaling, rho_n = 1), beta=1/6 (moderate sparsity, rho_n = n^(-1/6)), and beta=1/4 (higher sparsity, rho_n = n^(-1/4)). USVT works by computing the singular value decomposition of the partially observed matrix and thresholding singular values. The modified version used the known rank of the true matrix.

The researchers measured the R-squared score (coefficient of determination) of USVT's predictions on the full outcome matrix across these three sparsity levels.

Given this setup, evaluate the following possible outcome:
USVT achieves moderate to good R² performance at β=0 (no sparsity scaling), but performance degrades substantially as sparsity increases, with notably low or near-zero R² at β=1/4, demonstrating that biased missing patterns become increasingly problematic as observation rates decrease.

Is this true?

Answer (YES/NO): NO